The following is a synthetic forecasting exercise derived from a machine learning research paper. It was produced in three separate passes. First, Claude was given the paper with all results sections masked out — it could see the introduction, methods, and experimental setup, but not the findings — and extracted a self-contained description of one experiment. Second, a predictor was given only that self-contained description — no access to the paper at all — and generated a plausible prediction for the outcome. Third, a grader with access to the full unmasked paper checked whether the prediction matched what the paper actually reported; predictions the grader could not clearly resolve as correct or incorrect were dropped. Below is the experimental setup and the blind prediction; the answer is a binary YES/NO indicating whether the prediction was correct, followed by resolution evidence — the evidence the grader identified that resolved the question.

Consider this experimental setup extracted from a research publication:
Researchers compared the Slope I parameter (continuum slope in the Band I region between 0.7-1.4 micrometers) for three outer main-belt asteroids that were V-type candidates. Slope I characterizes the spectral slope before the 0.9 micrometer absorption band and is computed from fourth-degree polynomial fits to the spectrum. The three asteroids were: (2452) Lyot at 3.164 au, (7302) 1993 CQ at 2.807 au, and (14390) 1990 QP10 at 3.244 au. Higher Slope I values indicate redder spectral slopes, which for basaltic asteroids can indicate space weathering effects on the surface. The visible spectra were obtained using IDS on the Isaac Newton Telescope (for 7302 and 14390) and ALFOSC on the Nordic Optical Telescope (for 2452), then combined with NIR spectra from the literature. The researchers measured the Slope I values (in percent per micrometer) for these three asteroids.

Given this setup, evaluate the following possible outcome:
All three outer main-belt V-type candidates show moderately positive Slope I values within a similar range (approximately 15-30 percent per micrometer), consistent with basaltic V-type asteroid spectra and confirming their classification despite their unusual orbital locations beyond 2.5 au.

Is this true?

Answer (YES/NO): NO